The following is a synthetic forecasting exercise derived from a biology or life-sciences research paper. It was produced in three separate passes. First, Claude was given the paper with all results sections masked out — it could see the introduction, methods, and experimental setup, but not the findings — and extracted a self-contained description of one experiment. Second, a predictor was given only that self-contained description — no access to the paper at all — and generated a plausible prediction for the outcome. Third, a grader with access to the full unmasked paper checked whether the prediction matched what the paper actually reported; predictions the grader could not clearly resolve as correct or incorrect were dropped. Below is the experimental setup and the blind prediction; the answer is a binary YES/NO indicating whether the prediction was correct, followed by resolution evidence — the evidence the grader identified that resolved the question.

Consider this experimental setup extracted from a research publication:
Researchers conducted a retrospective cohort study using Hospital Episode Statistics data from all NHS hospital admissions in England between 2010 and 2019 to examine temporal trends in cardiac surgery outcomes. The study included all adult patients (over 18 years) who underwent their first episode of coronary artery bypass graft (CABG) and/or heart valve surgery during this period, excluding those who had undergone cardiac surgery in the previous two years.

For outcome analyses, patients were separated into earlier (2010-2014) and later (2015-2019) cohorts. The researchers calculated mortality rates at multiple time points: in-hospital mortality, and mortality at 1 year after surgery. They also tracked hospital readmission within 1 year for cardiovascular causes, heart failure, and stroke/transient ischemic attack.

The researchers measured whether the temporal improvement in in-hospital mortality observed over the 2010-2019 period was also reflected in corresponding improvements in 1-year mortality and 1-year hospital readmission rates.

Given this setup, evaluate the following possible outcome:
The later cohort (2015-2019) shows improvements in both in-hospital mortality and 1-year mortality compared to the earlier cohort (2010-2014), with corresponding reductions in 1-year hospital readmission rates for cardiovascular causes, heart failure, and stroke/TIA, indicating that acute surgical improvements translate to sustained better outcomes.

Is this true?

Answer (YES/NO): NO